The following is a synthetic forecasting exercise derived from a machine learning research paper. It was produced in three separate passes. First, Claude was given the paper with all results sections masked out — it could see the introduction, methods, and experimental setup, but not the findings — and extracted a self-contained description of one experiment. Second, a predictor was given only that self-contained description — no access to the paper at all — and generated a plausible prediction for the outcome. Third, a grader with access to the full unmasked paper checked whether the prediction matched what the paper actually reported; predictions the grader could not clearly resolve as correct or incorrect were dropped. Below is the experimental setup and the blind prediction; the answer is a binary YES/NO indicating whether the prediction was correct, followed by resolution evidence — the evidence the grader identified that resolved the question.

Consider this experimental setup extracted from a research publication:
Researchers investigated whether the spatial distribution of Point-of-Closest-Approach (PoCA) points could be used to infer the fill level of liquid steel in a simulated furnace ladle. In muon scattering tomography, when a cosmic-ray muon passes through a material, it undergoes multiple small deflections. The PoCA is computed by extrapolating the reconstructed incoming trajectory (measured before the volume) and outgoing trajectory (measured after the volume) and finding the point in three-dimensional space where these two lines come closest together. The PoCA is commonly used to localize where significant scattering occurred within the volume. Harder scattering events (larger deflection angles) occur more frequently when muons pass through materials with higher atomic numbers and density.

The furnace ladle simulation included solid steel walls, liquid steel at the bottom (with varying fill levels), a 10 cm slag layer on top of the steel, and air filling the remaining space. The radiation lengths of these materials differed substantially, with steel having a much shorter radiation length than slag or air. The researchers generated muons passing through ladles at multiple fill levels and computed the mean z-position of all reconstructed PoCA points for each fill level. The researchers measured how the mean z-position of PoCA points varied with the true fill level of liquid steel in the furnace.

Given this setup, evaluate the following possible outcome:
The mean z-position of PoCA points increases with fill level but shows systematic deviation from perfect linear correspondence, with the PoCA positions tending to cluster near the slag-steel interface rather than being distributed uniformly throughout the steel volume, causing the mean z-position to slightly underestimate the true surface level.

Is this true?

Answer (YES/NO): NO